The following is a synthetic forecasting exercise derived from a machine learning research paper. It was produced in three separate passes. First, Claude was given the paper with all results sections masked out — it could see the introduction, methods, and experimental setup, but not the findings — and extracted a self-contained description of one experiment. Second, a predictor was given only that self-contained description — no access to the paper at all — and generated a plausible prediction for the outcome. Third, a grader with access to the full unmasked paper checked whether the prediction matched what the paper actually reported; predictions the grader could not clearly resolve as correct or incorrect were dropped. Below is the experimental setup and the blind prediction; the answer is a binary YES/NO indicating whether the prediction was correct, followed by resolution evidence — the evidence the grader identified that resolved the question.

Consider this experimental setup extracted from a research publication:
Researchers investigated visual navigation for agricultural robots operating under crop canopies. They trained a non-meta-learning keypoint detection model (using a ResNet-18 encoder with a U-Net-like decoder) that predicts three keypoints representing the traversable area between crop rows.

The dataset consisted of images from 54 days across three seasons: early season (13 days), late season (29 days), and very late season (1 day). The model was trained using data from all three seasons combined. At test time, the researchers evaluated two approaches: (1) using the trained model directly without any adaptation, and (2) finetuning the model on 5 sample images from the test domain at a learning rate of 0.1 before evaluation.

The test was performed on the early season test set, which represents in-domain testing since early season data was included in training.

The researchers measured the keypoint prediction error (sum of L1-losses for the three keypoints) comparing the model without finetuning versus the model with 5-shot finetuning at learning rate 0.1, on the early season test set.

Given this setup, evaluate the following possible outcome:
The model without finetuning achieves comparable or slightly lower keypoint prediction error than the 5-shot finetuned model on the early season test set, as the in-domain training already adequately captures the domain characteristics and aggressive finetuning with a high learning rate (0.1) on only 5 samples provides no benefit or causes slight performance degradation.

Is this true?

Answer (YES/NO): YES